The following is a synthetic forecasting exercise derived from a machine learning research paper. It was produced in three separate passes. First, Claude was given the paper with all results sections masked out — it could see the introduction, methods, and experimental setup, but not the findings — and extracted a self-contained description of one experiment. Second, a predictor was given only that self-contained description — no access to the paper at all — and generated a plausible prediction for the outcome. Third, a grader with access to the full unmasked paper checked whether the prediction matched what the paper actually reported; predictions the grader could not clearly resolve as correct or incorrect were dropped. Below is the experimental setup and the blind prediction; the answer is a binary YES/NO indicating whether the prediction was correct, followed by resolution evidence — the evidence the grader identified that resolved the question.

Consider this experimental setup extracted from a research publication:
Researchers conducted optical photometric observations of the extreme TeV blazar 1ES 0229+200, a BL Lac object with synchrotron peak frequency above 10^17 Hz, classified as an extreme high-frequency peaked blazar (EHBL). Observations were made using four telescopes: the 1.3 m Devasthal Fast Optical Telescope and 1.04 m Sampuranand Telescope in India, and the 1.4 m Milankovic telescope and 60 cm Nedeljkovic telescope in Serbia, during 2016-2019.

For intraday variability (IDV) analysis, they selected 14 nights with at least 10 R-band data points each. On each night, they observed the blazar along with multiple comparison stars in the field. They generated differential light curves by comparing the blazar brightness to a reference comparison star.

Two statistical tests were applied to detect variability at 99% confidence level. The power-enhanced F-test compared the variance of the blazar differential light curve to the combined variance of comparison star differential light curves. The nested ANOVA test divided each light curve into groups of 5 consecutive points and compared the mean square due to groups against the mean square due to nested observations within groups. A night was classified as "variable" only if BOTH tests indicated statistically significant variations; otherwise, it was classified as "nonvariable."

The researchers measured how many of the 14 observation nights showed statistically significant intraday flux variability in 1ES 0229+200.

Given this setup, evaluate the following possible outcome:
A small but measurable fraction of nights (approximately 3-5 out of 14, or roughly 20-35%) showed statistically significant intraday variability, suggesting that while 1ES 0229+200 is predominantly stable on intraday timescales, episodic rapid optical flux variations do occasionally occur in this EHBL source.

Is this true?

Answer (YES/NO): NO